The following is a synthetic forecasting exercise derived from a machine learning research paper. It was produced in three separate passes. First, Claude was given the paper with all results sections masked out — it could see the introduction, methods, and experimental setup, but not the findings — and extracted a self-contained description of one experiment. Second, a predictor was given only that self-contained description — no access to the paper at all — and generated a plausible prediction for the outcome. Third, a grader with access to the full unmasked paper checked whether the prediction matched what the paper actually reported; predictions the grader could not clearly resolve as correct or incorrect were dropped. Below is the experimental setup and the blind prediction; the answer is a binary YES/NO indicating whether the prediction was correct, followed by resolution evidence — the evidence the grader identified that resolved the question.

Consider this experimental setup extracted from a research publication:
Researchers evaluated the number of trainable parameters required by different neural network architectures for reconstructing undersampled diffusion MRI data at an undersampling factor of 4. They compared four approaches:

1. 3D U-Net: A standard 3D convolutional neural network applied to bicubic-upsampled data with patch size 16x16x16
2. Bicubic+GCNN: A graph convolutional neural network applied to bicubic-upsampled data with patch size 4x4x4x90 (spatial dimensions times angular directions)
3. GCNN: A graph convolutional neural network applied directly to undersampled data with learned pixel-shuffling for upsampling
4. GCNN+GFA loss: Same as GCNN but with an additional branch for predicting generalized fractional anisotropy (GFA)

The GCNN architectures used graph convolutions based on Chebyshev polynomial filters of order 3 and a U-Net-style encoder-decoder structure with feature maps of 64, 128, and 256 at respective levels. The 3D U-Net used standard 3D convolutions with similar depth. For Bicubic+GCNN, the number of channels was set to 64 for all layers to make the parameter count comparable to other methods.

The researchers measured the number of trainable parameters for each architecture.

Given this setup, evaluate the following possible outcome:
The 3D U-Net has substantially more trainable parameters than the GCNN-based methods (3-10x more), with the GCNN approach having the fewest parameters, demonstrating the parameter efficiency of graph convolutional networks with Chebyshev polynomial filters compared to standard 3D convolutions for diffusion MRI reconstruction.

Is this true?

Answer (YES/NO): NO